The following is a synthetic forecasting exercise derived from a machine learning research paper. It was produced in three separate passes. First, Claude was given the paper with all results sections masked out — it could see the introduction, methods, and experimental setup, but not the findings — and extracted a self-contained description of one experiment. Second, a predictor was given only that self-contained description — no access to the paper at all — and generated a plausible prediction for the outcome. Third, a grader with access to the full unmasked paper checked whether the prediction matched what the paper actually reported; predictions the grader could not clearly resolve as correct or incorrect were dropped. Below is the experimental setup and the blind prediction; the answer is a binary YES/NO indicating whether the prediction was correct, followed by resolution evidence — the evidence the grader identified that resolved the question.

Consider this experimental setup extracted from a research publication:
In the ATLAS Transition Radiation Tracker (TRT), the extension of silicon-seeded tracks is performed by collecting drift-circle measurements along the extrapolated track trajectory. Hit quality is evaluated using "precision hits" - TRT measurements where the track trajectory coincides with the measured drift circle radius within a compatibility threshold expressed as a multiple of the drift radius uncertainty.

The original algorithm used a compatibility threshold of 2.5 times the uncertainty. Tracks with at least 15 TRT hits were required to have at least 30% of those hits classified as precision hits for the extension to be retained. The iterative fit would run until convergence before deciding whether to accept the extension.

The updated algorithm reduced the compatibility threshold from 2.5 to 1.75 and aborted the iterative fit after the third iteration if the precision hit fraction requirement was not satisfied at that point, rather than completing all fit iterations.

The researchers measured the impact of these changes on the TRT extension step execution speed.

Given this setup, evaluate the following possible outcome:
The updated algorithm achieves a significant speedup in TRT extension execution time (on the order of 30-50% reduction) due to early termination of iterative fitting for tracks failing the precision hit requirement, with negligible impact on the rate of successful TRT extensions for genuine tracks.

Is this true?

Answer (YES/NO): YES